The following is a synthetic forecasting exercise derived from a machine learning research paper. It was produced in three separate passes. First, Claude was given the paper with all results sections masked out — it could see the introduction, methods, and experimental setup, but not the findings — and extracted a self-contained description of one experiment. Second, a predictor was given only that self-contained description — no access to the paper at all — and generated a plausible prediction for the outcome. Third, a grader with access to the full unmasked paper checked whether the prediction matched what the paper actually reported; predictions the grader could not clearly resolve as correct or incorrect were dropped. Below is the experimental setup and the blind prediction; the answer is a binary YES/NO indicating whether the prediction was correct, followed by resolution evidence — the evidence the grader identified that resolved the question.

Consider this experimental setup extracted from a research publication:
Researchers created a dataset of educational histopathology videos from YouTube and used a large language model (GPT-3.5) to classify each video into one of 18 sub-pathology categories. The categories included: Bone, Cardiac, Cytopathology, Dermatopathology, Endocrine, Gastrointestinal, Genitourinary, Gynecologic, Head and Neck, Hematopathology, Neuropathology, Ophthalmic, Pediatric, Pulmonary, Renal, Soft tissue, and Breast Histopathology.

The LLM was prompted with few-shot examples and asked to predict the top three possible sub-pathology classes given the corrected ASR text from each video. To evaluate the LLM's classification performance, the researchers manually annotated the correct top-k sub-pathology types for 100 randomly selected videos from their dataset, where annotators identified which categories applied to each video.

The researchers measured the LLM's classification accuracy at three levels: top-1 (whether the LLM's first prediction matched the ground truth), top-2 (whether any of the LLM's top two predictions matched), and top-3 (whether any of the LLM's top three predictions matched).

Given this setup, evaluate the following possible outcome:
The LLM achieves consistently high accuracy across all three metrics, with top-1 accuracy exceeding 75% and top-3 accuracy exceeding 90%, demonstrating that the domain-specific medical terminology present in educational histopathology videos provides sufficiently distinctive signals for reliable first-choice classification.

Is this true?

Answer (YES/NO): YES